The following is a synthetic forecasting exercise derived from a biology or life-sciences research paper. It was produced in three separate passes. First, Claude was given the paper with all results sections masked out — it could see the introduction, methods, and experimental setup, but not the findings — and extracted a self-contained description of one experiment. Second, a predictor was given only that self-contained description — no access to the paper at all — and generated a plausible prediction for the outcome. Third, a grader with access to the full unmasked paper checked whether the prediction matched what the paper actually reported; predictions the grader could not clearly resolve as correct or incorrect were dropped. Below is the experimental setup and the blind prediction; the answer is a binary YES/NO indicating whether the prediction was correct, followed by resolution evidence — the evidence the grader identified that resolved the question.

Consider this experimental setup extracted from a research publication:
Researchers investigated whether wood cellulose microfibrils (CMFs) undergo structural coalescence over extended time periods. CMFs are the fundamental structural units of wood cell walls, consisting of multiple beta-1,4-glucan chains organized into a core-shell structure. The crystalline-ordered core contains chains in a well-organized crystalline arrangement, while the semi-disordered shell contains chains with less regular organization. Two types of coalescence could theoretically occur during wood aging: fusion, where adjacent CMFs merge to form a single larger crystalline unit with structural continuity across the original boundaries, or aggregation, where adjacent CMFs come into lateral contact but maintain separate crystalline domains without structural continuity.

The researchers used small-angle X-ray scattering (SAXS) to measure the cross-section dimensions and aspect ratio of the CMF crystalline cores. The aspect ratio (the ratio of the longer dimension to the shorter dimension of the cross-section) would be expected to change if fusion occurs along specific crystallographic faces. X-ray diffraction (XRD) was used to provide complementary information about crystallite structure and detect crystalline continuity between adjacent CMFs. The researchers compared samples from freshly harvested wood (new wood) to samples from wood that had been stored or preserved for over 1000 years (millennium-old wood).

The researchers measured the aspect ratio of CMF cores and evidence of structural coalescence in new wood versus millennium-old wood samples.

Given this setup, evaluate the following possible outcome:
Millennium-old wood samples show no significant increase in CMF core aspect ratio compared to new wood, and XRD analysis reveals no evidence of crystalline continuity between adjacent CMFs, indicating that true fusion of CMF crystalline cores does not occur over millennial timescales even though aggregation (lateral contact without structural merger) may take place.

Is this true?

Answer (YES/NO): NO